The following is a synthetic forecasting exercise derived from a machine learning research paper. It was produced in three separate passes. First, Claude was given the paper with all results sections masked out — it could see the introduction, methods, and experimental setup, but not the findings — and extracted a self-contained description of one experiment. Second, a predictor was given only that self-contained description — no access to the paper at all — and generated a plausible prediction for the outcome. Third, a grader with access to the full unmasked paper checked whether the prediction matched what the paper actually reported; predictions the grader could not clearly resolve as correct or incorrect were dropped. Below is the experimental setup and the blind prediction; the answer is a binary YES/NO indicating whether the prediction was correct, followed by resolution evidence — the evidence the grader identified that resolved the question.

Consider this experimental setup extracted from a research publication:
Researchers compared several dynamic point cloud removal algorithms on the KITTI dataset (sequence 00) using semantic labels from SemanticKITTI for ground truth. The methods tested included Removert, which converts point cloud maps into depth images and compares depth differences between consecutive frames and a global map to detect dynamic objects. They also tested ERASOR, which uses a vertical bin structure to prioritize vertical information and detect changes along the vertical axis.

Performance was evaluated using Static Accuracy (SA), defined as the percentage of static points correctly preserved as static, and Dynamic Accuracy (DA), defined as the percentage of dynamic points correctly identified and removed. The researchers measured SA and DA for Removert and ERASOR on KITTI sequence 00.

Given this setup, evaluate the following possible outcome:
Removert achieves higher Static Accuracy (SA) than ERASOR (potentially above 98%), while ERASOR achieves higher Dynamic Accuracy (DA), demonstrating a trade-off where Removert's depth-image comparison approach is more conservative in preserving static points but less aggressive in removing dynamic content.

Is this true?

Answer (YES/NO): YES